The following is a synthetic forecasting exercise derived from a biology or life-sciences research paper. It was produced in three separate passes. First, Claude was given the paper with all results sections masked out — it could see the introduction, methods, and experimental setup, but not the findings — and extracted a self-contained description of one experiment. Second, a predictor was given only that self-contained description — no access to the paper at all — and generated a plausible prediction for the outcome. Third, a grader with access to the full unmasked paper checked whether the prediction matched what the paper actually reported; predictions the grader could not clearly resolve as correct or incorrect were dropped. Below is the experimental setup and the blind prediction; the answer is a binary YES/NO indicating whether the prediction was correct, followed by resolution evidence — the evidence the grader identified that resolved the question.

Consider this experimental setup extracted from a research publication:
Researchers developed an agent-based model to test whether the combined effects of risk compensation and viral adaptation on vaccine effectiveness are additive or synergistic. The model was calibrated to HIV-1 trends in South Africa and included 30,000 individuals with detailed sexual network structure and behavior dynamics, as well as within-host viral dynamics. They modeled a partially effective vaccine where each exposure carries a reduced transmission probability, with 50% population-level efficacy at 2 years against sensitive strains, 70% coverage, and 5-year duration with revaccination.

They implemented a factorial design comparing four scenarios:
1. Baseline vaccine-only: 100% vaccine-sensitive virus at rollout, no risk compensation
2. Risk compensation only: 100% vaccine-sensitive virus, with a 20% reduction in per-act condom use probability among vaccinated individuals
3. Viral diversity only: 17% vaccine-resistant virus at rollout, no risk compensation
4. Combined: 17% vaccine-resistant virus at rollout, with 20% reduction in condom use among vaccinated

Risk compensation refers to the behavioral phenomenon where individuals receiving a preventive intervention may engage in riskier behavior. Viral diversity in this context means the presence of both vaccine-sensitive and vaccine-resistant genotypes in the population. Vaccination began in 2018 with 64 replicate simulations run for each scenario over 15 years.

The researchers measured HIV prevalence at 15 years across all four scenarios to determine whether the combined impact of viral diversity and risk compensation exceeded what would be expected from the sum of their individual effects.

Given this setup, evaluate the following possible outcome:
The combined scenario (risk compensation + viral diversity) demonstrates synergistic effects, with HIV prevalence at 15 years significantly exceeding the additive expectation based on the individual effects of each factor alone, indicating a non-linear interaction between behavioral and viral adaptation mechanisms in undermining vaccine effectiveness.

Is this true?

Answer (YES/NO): YES